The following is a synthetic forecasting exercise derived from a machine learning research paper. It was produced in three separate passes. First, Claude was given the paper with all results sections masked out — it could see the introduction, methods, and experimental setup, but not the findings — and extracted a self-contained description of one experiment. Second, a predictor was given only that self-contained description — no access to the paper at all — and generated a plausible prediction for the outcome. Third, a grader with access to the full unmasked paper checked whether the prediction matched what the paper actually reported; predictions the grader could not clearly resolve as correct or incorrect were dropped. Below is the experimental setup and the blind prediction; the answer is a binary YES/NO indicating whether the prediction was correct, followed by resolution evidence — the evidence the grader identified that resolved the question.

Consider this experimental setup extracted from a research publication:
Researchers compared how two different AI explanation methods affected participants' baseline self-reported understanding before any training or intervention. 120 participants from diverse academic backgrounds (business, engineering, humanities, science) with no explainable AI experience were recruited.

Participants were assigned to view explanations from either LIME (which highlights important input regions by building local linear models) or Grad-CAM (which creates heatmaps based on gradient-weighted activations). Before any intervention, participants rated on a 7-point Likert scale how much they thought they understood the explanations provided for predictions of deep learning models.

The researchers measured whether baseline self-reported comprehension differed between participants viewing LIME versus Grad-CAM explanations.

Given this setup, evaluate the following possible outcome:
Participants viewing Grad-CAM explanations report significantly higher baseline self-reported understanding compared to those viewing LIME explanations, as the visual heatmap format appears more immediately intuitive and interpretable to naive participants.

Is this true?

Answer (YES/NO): NO